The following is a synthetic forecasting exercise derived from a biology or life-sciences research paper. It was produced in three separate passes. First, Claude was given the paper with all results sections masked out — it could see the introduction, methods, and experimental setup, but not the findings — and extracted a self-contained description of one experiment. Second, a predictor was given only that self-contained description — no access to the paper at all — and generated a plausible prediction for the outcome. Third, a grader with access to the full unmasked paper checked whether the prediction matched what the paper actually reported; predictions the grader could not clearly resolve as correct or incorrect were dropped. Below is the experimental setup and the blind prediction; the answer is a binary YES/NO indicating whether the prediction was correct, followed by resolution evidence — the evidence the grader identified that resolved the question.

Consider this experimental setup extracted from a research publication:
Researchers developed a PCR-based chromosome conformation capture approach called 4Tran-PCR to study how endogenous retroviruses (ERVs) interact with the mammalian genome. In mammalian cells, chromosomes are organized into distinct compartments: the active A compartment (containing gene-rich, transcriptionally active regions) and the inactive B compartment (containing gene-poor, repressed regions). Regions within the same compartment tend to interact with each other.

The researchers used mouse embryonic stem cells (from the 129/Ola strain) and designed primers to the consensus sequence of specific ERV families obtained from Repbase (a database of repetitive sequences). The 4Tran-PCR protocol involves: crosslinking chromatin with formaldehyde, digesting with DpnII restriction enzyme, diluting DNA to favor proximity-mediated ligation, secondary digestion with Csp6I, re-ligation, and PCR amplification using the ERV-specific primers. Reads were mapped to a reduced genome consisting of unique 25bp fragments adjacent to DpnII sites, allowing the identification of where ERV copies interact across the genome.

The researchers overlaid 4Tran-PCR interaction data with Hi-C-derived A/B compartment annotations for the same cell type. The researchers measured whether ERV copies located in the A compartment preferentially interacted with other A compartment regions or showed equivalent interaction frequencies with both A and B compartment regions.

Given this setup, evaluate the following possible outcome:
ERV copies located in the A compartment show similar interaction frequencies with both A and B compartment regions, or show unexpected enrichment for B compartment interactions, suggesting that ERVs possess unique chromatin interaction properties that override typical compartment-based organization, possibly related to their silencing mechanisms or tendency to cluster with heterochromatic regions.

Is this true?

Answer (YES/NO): NO